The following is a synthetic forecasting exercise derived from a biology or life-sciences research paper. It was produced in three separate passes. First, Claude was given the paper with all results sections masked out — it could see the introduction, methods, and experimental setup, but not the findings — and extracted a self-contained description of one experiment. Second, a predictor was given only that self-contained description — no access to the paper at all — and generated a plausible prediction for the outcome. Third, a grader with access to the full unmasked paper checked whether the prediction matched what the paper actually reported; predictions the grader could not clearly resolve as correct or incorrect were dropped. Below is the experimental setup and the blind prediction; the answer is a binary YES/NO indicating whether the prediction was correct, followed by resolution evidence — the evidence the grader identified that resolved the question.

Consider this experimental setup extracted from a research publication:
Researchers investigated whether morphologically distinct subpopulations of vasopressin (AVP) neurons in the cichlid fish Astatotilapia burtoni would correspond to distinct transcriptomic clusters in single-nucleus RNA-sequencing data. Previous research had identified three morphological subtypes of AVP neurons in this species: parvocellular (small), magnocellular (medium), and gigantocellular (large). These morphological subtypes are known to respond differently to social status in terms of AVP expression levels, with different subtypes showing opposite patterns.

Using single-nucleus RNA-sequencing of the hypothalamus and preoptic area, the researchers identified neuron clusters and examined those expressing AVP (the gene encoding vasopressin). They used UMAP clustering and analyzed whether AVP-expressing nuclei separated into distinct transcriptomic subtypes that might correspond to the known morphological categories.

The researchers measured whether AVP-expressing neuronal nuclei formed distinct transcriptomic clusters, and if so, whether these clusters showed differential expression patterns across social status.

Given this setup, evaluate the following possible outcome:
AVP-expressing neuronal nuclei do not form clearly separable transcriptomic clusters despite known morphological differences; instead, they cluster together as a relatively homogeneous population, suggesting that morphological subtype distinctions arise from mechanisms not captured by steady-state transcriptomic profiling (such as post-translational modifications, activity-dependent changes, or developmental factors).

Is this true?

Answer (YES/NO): NO